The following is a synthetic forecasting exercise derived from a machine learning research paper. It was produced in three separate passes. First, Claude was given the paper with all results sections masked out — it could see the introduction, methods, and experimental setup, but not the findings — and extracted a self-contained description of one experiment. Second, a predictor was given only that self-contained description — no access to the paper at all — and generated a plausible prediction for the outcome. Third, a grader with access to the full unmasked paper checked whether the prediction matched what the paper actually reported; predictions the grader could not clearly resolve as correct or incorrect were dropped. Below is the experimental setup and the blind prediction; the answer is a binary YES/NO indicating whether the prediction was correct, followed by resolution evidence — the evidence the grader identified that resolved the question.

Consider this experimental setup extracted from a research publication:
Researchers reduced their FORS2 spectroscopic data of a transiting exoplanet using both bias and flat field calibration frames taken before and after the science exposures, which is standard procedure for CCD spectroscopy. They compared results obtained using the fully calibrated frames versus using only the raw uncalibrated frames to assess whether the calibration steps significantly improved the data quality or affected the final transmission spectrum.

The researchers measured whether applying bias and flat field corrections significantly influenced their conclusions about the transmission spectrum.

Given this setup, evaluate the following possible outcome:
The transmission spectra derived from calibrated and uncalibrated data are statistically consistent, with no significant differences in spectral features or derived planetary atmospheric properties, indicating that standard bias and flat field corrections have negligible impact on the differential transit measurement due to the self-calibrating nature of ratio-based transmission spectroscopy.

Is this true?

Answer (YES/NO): YES